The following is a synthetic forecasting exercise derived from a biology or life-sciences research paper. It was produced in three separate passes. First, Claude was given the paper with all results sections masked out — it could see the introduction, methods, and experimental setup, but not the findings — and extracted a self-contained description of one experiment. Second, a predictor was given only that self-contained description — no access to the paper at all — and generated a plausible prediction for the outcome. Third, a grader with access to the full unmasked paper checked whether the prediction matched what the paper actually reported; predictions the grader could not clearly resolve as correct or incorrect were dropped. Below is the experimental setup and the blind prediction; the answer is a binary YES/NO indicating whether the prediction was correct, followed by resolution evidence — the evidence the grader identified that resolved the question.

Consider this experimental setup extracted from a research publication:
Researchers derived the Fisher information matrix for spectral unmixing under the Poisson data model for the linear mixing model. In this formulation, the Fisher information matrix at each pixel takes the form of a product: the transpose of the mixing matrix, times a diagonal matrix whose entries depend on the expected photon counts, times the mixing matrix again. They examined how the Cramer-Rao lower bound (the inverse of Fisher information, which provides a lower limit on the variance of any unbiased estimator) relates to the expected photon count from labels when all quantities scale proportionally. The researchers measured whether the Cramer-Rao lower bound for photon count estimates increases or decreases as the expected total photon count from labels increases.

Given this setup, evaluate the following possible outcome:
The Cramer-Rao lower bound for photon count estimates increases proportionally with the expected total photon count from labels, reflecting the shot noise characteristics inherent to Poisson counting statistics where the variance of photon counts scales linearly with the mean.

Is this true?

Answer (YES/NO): YES